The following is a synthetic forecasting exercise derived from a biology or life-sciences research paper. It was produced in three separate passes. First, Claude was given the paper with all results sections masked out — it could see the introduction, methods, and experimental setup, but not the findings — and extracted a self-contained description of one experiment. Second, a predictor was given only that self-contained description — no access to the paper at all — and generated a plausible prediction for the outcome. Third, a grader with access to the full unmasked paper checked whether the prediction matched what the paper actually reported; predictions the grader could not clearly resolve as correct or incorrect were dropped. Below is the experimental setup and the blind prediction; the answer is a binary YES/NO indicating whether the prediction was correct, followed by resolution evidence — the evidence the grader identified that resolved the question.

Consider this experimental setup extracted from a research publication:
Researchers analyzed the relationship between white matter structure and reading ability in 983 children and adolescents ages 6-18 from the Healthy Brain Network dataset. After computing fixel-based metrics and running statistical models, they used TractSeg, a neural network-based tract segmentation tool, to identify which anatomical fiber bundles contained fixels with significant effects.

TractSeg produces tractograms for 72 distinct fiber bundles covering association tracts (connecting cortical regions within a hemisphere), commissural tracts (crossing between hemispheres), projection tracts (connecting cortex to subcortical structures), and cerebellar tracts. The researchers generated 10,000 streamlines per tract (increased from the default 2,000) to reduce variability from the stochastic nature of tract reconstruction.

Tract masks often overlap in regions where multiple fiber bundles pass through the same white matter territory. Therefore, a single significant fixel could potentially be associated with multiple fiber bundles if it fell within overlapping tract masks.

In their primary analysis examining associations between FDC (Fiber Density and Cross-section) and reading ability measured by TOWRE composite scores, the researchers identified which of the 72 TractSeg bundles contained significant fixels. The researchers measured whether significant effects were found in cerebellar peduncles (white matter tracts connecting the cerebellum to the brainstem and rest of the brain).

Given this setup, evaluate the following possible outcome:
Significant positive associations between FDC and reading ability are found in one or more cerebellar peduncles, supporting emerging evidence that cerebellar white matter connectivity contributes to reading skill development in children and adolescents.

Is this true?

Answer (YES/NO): YES